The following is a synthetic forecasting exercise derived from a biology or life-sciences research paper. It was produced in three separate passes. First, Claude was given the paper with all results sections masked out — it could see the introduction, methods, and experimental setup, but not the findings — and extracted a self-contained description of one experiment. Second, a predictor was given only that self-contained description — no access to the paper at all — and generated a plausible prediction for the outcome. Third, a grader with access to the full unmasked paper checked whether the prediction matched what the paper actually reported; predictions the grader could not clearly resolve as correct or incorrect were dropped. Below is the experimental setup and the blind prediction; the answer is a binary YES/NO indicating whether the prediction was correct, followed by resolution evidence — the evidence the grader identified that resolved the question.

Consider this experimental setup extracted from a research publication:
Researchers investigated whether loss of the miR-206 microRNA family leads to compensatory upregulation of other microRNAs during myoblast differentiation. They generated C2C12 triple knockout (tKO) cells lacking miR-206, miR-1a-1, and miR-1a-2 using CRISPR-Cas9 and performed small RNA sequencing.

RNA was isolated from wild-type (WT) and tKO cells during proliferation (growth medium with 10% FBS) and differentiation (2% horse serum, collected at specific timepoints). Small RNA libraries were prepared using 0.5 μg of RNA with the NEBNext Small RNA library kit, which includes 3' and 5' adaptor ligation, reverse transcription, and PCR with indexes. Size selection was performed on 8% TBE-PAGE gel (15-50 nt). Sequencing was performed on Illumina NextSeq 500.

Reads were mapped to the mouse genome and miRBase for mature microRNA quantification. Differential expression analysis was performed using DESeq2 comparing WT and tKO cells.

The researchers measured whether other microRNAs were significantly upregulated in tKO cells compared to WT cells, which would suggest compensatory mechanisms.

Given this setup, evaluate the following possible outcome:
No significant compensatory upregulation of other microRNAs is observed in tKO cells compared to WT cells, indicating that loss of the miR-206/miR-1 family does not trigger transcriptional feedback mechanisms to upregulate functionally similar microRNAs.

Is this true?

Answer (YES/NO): YES